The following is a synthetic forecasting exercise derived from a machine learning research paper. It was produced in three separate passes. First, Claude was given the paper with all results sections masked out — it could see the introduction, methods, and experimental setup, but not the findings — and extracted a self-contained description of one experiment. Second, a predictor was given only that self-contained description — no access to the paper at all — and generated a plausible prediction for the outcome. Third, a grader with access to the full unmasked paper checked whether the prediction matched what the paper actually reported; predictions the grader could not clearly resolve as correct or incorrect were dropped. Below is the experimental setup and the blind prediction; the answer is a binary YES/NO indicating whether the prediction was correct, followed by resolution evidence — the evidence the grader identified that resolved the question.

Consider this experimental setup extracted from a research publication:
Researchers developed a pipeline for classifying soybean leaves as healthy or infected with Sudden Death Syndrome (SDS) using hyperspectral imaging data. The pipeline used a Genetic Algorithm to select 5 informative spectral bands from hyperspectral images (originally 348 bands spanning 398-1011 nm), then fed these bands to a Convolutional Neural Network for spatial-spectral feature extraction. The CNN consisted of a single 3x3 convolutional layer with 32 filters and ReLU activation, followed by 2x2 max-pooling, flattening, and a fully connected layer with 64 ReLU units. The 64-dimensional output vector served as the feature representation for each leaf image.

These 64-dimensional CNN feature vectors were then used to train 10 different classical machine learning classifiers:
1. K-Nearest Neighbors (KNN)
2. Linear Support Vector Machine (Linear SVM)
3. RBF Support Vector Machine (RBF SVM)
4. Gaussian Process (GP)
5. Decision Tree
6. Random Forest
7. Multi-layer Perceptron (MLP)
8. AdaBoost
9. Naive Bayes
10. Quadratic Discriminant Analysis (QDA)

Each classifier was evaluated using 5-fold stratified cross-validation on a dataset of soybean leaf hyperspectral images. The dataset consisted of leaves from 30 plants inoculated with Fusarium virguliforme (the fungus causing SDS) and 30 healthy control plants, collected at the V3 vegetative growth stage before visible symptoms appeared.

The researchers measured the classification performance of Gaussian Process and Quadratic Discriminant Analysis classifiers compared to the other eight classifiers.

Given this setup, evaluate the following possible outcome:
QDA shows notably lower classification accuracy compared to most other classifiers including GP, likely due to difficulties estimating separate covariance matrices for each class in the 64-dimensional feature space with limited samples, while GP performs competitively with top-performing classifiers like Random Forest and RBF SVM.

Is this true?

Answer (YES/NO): NO